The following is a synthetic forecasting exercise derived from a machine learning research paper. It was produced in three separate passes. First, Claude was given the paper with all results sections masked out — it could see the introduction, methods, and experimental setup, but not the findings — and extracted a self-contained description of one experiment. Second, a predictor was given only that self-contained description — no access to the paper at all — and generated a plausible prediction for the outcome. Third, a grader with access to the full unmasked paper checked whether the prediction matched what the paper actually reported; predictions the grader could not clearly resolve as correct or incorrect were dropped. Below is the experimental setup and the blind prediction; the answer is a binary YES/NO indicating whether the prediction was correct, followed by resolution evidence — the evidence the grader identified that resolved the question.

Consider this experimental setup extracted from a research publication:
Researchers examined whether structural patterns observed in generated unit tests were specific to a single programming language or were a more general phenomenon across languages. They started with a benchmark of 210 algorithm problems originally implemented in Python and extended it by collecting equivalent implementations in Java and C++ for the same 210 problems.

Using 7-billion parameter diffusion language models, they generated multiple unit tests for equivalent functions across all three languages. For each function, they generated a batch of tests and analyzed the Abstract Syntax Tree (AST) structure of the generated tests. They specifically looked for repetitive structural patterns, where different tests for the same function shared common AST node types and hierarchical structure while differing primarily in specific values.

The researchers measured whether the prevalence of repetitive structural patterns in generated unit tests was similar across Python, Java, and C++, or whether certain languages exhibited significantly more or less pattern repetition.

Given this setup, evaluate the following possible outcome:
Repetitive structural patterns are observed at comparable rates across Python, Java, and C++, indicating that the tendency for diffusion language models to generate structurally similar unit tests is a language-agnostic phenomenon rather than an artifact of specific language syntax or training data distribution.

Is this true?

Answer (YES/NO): NO